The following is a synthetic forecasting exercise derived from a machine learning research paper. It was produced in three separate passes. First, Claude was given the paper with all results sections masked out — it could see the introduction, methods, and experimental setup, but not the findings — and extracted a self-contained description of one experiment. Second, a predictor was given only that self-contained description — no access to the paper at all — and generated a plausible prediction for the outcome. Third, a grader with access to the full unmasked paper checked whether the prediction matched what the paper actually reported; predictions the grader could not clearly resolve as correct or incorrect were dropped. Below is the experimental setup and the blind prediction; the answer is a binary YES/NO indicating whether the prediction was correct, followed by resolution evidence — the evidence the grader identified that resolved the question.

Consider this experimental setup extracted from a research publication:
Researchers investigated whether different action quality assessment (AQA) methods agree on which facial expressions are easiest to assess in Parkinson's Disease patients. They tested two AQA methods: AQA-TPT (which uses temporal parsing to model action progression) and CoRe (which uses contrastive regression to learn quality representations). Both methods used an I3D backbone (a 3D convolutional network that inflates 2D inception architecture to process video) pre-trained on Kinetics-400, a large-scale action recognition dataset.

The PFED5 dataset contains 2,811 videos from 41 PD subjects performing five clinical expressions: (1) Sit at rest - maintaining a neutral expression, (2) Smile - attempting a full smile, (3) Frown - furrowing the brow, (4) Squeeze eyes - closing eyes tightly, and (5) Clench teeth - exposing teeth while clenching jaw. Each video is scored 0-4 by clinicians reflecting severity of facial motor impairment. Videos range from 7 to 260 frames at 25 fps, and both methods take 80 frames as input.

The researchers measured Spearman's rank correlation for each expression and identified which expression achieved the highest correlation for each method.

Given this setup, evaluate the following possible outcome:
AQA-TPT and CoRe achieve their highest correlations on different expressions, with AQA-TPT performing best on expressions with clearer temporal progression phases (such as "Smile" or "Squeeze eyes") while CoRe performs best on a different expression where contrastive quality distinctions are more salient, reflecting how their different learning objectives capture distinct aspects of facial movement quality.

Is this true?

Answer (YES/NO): NO